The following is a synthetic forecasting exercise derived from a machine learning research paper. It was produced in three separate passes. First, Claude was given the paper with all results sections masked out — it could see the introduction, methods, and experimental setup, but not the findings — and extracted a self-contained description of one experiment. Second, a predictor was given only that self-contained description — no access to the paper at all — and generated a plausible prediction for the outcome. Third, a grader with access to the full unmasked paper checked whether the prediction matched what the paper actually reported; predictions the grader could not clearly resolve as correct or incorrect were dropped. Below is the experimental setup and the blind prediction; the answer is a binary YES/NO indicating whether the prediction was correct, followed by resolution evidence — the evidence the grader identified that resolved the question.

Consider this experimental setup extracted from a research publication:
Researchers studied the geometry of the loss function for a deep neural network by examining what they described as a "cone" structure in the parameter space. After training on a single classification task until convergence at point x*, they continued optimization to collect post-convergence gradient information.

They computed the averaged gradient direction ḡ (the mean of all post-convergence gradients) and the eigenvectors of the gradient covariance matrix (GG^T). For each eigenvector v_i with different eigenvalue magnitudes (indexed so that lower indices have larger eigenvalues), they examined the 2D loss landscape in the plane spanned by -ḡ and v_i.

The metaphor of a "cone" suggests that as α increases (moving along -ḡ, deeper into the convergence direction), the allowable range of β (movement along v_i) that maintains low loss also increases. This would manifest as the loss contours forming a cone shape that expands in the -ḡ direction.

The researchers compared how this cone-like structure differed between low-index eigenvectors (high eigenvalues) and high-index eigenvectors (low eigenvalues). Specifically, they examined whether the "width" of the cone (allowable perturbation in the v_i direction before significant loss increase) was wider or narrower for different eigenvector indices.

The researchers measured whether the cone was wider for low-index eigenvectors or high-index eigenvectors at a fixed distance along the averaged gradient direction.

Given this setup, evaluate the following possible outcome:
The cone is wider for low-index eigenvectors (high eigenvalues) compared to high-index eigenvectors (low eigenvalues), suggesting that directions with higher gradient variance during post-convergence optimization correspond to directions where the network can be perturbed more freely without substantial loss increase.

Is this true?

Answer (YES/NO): NO